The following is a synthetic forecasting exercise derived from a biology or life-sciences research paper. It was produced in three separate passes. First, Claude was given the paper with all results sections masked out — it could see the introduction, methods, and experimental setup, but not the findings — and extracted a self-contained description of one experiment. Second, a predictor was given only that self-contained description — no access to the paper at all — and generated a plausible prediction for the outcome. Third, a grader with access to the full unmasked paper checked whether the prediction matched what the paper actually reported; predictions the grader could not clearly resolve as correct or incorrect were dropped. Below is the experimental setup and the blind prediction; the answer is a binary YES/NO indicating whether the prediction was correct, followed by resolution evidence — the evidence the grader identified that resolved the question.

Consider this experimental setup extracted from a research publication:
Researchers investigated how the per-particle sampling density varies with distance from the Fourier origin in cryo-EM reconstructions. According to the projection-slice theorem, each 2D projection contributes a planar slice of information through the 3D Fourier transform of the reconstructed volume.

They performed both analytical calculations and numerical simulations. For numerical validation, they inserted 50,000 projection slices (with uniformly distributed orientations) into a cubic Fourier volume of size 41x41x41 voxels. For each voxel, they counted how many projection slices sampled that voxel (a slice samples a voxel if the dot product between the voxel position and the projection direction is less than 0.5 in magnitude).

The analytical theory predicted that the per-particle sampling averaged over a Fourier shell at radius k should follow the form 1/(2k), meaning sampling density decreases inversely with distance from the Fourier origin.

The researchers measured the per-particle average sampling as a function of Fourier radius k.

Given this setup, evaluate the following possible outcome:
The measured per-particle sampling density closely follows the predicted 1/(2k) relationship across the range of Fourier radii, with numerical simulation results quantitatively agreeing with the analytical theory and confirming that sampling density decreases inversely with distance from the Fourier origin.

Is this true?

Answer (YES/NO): YES